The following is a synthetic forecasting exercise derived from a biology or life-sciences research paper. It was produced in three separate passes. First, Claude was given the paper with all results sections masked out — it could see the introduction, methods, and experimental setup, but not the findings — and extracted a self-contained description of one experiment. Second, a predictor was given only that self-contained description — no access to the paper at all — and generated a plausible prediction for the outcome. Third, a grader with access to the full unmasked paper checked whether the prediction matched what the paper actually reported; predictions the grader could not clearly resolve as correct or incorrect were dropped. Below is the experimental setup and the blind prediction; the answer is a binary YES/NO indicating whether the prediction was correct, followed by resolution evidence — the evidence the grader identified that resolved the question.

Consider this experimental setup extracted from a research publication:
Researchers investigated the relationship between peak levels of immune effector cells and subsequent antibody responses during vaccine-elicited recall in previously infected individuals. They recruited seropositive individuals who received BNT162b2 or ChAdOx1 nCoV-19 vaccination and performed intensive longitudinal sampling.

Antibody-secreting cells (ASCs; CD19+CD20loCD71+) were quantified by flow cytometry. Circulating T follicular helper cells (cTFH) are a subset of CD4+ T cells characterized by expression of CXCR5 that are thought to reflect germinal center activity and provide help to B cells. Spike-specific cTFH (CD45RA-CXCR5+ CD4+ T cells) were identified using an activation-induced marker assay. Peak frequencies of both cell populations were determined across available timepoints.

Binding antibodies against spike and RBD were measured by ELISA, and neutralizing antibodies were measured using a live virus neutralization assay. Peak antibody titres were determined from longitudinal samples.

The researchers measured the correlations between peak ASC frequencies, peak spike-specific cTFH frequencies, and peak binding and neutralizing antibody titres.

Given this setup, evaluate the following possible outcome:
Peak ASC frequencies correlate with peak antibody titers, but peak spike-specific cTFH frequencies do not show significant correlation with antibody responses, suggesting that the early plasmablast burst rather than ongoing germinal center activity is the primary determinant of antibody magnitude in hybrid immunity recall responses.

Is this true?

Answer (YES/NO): NO